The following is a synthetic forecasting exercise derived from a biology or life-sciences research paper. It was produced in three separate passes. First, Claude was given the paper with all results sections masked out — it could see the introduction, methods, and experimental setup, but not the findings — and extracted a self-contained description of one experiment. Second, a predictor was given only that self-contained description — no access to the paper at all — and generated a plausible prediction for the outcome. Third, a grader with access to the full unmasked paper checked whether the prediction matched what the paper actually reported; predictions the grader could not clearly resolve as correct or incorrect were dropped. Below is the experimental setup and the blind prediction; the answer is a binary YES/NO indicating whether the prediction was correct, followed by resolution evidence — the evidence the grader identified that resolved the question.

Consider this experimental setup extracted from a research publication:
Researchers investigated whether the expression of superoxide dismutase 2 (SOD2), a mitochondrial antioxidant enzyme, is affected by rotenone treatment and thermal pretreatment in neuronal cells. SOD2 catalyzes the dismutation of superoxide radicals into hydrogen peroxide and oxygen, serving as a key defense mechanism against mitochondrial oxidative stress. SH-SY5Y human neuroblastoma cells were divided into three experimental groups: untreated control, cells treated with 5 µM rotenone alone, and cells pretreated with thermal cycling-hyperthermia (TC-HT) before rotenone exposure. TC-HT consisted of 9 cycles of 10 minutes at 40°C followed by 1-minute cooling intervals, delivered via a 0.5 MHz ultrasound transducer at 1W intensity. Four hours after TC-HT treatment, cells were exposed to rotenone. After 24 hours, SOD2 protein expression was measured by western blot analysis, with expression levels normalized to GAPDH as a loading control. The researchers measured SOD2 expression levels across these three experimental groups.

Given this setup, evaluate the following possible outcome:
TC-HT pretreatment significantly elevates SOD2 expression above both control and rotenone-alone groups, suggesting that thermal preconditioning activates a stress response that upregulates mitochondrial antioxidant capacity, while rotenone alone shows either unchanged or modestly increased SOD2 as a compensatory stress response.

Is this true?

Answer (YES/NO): NO